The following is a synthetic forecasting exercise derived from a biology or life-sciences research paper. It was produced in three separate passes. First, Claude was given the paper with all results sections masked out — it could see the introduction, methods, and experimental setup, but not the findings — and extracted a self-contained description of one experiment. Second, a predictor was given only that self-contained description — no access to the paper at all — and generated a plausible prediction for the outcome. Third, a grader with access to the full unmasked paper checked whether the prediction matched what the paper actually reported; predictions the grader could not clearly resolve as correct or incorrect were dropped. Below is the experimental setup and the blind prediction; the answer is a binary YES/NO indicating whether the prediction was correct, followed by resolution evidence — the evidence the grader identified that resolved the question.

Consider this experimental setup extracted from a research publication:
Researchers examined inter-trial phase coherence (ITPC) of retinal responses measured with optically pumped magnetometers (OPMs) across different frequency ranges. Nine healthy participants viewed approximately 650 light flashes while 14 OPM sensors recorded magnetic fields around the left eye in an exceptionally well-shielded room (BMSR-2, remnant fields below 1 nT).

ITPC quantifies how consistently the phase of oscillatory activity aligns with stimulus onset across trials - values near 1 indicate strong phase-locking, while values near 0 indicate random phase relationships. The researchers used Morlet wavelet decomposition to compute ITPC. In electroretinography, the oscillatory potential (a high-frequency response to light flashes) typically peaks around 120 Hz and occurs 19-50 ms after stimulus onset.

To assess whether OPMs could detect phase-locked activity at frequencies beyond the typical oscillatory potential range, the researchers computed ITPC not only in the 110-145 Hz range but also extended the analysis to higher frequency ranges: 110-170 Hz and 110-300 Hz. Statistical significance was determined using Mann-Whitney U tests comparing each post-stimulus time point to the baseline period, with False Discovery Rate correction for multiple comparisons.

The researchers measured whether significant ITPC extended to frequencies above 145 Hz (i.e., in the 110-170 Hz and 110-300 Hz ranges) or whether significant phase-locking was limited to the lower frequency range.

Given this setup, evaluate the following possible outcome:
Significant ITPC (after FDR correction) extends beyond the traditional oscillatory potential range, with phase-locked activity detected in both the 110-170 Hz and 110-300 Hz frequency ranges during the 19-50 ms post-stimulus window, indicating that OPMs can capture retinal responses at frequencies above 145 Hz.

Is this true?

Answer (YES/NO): NO